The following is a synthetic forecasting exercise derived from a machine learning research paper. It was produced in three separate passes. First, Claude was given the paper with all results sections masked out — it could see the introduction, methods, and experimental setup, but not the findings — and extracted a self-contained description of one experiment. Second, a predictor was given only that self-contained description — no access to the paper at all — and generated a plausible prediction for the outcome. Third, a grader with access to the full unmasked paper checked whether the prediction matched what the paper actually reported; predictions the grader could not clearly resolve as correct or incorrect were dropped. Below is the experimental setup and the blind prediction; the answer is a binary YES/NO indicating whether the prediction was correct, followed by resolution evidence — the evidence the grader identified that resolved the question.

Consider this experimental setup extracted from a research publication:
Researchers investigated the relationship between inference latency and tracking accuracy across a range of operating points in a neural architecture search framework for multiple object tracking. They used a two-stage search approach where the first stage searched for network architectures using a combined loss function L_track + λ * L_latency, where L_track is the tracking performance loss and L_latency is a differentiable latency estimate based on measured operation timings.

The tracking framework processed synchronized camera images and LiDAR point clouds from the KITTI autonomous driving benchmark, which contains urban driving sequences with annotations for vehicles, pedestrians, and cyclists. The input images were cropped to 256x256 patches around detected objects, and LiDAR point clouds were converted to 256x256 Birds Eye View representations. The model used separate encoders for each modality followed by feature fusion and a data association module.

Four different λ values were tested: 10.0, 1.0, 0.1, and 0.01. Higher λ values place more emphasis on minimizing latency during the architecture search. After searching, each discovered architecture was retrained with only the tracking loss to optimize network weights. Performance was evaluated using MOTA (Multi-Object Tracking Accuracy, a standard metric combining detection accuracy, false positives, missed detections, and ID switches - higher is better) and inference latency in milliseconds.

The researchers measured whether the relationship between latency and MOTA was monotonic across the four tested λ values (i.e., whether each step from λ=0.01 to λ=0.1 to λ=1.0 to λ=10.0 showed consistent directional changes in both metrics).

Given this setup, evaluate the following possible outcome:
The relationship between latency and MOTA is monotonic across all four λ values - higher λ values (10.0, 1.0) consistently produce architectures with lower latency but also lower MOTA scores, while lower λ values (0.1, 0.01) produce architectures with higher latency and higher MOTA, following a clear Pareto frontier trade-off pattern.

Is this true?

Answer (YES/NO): YES